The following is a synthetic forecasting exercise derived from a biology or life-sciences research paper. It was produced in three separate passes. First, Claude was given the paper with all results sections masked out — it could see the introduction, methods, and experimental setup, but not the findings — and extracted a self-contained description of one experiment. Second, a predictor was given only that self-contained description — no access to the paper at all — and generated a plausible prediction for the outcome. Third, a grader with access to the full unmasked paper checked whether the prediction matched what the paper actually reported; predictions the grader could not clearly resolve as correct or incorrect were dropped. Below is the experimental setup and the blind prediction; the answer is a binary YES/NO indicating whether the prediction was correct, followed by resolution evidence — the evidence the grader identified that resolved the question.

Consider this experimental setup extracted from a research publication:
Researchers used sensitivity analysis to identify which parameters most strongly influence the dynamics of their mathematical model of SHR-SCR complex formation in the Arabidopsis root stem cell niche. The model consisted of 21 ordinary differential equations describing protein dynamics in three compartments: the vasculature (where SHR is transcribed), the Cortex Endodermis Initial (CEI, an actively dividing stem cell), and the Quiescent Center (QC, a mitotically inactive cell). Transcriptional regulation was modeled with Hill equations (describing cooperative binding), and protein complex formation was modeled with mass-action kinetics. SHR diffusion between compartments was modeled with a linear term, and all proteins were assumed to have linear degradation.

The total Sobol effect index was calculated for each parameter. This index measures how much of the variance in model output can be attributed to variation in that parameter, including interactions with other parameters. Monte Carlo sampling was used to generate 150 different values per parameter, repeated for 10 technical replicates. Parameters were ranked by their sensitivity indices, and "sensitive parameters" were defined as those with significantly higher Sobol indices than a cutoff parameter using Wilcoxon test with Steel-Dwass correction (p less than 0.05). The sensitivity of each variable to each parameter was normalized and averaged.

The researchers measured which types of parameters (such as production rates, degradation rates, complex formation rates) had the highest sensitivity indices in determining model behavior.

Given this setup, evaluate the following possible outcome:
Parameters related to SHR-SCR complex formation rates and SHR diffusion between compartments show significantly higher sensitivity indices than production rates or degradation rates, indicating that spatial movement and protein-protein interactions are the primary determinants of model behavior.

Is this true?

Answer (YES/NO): NO